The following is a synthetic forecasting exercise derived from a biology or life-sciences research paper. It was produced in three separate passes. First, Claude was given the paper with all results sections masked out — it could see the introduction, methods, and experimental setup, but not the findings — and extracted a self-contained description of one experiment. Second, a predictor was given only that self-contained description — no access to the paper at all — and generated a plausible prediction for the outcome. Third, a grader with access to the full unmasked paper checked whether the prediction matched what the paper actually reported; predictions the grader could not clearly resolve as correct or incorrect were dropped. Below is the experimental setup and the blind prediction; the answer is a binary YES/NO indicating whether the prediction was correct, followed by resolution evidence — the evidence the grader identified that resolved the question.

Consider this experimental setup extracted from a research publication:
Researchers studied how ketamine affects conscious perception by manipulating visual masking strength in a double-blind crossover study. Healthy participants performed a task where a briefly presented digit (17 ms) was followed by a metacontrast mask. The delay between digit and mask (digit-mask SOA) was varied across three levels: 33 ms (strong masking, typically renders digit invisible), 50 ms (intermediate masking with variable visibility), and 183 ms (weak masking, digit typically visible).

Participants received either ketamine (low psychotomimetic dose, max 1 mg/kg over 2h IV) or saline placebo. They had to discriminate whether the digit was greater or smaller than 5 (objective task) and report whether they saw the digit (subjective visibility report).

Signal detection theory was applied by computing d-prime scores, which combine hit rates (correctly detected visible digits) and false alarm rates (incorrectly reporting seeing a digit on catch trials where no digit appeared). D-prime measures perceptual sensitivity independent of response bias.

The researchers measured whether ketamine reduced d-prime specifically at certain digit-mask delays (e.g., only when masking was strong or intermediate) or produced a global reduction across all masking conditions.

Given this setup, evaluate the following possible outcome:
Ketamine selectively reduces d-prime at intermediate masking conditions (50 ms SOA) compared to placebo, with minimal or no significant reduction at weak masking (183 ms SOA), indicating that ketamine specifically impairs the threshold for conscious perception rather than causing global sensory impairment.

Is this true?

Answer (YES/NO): NO